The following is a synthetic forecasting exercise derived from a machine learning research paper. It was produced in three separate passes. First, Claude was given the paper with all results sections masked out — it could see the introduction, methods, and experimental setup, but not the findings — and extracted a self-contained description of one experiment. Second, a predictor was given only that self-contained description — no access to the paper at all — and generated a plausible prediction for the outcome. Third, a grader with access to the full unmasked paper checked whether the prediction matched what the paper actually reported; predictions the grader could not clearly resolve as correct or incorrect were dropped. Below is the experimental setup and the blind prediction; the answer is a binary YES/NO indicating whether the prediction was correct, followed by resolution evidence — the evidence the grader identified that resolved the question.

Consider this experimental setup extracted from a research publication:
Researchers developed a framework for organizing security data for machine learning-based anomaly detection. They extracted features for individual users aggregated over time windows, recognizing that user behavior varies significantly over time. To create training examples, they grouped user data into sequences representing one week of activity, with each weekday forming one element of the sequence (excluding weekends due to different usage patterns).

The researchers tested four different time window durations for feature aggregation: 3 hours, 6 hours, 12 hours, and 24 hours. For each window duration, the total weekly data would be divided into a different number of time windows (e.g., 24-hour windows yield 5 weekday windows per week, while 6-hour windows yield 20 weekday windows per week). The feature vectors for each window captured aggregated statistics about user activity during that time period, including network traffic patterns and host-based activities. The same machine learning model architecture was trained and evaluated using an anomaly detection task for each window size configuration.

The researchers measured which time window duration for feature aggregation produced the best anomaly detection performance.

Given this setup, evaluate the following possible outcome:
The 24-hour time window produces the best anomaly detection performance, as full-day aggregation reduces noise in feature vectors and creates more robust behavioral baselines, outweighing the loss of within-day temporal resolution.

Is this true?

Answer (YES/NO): YES